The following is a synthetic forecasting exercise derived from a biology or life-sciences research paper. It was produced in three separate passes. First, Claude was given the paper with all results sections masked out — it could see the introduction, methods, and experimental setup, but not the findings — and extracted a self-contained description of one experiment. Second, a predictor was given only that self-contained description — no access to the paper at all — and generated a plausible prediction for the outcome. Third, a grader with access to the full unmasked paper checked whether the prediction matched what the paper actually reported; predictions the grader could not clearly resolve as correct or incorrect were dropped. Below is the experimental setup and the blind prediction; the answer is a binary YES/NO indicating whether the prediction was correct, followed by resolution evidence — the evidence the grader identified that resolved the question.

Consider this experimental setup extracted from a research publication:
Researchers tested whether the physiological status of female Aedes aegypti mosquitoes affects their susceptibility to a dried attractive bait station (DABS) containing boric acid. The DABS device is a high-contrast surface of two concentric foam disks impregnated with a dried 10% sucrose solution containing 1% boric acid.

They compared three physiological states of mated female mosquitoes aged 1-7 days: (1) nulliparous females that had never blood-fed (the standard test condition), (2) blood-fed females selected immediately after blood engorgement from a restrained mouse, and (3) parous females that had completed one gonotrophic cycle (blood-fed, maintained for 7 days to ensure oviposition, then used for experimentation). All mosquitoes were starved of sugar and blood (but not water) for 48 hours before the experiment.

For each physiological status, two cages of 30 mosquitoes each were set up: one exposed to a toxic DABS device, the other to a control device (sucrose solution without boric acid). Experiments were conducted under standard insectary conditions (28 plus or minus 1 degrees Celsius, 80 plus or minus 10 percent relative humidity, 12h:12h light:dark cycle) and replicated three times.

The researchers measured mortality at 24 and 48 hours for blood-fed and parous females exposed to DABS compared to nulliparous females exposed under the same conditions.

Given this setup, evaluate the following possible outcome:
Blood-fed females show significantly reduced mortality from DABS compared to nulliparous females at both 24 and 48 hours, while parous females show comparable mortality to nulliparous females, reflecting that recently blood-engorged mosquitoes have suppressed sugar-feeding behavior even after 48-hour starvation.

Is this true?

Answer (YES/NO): NO